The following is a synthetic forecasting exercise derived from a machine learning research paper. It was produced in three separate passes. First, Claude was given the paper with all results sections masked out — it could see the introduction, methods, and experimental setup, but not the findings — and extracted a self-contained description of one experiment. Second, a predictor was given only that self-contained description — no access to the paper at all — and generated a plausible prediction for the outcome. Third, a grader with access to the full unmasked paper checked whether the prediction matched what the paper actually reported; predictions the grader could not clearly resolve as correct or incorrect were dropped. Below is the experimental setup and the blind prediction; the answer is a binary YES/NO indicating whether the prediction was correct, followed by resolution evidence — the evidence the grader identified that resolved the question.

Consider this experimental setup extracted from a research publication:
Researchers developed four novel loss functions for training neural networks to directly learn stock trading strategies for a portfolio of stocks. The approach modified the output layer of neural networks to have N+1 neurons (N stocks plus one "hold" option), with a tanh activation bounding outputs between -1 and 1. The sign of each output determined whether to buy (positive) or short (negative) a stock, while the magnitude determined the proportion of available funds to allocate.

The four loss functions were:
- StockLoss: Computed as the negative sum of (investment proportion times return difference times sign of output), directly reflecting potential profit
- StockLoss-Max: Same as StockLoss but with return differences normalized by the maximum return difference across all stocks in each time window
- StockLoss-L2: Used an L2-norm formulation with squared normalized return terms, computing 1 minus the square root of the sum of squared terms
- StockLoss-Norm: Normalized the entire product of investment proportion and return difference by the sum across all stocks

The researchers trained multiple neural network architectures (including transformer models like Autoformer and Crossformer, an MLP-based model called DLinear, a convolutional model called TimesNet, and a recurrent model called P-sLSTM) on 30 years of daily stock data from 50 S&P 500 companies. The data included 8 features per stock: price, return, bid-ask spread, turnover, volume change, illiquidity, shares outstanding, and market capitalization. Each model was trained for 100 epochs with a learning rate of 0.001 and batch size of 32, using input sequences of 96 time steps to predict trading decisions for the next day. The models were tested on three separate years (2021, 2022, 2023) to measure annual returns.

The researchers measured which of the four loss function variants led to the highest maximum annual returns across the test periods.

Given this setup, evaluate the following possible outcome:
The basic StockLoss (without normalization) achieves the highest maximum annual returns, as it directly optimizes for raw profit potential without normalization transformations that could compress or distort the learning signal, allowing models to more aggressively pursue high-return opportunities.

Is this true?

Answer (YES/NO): NO